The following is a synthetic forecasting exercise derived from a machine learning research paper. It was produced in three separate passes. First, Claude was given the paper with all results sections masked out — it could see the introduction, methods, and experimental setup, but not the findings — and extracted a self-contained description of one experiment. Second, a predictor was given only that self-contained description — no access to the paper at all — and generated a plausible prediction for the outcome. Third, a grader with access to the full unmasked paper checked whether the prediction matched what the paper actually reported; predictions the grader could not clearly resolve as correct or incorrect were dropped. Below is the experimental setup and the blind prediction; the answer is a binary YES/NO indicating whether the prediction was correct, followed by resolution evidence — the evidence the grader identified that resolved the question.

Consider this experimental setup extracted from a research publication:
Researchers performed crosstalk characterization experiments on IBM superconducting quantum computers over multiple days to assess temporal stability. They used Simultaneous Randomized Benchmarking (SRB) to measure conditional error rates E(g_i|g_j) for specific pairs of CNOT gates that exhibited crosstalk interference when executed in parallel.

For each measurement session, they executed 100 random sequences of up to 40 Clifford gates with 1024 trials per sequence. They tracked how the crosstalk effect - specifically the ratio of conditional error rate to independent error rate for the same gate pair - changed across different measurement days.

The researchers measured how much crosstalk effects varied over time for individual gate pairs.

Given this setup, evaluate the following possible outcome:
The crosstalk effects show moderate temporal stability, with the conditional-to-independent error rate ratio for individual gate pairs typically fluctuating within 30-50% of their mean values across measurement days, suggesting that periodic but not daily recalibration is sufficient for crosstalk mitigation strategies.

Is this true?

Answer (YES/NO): NO